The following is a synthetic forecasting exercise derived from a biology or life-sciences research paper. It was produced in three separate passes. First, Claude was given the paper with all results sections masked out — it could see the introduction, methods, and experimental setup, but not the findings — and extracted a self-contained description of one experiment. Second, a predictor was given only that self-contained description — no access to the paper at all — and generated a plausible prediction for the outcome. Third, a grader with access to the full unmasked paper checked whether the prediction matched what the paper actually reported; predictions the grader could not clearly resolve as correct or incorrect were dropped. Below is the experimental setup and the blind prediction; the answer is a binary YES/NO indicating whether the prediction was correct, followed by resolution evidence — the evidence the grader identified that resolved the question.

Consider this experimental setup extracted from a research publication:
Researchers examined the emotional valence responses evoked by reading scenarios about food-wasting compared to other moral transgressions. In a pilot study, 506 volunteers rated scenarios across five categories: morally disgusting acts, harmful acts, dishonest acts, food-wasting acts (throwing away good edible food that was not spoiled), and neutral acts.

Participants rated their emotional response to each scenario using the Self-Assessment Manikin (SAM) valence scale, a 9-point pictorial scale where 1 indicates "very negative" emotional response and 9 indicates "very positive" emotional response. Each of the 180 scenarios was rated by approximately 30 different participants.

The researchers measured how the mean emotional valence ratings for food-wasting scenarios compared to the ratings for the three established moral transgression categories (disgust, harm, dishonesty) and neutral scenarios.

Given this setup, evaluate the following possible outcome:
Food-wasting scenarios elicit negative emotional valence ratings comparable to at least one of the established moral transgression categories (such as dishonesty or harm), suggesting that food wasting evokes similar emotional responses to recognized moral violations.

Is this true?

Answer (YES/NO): YES